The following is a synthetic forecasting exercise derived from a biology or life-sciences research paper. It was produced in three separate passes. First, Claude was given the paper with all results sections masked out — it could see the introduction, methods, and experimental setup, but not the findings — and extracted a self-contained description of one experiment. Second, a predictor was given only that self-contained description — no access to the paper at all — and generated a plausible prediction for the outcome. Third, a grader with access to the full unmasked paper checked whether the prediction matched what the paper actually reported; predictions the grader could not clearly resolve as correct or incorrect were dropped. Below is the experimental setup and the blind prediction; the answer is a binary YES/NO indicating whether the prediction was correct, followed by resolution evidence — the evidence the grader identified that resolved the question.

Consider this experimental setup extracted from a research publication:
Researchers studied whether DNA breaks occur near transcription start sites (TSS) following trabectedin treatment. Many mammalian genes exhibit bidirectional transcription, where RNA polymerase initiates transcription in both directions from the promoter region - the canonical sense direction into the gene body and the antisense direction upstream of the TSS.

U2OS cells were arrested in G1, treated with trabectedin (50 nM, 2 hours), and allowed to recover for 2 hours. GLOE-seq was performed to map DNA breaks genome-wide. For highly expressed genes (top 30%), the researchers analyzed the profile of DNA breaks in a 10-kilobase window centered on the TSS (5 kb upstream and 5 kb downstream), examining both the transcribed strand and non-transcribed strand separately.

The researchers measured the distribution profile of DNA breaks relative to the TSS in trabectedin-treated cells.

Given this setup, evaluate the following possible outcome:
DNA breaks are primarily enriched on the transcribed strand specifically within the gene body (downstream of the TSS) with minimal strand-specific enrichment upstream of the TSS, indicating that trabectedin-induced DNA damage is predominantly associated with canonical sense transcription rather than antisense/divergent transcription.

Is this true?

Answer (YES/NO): NO